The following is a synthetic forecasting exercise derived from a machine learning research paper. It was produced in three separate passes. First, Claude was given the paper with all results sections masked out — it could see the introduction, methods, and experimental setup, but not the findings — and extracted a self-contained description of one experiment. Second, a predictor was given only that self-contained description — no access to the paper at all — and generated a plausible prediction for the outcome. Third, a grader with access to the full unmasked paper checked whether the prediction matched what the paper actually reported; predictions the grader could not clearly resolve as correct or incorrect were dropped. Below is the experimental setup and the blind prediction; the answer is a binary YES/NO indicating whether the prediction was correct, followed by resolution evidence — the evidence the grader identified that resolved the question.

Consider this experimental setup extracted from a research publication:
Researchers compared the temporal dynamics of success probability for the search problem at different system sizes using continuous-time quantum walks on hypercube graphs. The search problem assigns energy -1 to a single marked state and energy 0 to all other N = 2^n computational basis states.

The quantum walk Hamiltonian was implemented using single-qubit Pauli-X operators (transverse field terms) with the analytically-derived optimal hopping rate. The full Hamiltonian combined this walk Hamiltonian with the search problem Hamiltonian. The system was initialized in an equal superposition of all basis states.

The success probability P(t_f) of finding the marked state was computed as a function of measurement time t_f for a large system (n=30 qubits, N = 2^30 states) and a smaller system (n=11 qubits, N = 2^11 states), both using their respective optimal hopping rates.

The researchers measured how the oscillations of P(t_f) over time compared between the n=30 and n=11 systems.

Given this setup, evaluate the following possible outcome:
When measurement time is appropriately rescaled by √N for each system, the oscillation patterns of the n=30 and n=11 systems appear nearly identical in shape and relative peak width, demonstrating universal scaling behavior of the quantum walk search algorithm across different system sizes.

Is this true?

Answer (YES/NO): NO